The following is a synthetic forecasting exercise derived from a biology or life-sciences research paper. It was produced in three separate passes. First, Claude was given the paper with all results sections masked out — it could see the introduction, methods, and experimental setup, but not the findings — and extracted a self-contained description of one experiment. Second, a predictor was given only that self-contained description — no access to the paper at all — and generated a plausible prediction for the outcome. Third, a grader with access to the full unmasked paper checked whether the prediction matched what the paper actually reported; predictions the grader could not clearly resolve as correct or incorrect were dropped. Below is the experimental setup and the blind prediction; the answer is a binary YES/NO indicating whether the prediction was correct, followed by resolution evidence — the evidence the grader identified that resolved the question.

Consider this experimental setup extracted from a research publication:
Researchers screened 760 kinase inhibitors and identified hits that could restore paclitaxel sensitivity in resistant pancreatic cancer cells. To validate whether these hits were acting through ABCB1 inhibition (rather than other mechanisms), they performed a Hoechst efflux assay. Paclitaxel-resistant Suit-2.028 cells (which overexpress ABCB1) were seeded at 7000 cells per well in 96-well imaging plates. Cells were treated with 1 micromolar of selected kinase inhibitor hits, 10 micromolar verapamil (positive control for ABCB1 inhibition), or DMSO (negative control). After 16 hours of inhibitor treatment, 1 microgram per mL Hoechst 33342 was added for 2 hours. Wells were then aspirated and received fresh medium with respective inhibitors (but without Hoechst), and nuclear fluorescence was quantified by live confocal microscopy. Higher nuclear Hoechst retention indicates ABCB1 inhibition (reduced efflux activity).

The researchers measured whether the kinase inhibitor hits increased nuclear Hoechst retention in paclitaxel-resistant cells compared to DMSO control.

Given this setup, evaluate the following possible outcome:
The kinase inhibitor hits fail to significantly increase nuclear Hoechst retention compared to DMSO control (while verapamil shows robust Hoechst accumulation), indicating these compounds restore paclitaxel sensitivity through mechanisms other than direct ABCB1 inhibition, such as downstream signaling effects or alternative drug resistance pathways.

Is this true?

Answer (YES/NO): NO